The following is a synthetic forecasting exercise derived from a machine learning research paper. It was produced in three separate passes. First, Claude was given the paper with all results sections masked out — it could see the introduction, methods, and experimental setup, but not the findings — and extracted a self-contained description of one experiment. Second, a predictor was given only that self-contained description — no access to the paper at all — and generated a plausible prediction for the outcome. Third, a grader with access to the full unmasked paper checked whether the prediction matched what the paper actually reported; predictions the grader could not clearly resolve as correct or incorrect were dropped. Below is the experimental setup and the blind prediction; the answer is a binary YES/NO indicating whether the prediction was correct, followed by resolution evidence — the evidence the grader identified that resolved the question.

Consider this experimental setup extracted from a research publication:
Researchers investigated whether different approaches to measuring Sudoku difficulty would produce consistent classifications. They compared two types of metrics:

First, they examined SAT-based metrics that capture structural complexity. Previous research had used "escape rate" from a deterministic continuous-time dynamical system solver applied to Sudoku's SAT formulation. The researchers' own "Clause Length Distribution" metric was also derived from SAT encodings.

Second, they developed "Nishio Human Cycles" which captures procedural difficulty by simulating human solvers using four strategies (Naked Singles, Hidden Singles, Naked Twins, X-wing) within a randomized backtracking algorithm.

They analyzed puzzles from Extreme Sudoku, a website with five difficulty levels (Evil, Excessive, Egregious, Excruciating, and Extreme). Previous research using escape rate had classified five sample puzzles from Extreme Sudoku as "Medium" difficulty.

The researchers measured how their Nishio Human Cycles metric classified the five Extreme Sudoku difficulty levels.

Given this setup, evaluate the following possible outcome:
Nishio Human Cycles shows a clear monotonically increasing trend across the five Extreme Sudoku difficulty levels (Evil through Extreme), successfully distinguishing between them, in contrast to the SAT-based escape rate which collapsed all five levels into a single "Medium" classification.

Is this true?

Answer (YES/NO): NO